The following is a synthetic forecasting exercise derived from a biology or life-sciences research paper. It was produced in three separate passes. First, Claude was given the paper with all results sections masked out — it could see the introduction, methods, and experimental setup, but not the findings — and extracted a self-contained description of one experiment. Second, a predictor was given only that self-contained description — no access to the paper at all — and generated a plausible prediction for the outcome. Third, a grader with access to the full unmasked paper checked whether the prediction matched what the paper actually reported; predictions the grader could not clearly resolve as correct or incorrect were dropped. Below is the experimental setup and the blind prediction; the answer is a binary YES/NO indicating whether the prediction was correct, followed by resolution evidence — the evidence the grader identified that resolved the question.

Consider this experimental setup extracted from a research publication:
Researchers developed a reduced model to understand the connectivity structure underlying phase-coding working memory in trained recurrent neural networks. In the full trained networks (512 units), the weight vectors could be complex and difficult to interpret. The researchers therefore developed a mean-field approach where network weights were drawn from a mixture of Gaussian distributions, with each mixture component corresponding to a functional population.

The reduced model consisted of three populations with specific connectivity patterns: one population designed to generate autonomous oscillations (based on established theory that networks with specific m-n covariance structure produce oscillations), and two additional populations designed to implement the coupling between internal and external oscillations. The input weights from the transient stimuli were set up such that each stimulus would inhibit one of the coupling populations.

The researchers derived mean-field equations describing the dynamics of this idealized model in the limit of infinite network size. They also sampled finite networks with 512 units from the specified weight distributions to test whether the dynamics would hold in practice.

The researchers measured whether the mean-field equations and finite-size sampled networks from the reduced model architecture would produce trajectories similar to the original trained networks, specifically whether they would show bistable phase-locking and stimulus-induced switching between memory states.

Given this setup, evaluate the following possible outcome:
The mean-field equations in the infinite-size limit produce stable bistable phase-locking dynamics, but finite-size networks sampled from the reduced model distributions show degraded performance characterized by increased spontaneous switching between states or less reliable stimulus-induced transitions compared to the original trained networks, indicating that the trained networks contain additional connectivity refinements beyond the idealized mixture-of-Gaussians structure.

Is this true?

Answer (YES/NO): NO